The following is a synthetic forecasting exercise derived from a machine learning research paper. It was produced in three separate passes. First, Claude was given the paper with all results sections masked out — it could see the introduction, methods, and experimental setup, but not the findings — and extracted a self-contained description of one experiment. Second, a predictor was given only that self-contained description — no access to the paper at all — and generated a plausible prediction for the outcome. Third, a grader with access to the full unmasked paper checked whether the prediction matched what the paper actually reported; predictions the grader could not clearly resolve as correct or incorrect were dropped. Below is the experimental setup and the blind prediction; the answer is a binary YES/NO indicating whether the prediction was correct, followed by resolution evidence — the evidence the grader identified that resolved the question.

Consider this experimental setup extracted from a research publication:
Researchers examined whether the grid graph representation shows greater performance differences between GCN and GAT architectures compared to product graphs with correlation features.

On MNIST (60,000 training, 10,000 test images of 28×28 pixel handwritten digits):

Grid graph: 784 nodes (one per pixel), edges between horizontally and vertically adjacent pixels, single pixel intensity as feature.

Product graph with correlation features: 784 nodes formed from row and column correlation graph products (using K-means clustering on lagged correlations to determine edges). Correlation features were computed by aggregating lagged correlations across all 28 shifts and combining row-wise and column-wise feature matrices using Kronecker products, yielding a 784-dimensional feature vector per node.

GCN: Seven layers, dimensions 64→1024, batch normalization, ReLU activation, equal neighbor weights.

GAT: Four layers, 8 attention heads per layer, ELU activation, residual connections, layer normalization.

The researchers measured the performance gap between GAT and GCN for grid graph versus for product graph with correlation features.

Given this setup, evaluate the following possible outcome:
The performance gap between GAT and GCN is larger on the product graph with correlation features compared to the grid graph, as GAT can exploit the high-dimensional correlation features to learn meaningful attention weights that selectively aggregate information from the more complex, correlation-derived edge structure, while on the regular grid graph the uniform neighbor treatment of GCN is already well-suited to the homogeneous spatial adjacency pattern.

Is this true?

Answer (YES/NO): NO